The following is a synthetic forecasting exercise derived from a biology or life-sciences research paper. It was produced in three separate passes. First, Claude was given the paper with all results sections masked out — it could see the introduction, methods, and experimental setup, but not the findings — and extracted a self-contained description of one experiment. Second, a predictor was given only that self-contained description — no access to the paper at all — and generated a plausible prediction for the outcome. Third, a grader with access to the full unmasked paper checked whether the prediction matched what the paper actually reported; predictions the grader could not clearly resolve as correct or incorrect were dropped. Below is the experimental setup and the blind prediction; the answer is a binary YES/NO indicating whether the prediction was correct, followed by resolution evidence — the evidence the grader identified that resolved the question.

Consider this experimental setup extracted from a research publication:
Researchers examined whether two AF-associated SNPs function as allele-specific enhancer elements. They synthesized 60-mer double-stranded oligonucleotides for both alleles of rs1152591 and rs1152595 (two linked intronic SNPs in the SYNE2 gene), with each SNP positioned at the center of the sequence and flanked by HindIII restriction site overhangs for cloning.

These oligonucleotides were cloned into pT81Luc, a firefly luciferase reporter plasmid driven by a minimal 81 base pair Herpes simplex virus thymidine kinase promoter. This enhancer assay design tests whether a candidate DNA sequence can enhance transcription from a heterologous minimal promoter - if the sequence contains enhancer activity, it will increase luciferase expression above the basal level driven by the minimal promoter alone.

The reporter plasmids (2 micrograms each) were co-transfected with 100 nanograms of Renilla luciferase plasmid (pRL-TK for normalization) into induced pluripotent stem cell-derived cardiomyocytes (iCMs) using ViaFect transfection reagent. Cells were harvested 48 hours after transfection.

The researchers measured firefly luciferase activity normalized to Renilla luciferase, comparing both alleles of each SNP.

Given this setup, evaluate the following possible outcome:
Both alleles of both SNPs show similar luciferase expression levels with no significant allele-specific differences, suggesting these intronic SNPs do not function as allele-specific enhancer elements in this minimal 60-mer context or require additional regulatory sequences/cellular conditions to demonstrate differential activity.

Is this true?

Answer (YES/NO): NO